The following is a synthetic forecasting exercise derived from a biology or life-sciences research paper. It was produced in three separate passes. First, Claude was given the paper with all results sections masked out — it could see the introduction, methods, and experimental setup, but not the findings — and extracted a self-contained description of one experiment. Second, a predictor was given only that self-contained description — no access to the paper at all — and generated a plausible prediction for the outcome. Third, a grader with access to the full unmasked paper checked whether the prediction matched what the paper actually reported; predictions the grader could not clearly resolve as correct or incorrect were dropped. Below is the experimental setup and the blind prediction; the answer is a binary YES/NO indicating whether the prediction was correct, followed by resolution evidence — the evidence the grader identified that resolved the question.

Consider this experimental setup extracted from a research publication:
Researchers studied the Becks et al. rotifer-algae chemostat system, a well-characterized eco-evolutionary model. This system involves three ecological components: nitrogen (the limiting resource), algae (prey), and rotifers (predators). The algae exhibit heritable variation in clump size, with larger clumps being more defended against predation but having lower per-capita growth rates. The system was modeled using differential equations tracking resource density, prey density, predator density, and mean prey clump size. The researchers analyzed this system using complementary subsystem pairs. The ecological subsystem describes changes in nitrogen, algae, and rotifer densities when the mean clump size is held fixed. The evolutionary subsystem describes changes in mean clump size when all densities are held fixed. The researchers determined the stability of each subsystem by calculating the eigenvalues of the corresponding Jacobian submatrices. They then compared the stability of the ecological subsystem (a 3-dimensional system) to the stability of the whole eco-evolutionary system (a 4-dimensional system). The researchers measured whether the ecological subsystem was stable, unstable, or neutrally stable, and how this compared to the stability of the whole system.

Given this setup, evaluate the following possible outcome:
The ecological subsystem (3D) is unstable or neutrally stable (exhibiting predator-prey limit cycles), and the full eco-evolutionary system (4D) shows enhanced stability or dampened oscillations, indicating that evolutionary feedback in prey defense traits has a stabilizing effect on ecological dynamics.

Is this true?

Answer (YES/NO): NO